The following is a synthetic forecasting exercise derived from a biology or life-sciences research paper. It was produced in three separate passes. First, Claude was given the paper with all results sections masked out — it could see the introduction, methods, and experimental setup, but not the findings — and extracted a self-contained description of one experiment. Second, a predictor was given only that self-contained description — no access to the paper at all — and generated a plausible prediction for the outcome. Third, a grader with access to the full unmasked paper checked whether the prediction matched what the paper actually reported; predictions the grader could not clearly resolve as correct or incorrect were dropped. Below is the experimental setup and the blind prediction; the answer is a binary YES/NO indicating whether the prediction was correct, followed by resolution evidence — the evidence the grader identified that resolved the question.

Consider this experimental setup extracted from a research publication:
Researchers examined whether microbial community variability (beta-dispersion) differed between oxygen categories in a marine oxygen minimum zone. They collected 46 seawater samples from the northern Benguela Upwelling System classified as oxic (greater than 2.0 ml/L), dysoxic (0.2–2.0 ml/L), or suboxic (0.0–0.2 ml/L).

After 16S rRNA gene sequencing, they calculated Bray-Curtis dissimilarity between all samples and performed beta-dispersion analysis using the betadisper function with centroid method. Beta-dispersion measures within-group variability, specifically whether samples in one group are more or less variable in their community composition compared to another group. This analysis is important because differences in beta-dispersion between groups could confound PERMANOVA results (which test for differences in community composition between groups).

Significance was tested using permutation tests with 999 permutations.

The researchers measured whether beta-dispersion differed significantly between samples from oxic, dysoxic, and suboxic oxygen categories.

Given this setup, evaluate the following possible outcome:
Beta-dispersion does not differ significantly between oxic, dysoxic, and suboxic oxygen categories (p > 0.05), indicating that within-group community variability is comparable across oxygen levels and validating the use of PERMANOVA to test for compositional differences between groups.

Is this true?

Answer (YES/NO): YES